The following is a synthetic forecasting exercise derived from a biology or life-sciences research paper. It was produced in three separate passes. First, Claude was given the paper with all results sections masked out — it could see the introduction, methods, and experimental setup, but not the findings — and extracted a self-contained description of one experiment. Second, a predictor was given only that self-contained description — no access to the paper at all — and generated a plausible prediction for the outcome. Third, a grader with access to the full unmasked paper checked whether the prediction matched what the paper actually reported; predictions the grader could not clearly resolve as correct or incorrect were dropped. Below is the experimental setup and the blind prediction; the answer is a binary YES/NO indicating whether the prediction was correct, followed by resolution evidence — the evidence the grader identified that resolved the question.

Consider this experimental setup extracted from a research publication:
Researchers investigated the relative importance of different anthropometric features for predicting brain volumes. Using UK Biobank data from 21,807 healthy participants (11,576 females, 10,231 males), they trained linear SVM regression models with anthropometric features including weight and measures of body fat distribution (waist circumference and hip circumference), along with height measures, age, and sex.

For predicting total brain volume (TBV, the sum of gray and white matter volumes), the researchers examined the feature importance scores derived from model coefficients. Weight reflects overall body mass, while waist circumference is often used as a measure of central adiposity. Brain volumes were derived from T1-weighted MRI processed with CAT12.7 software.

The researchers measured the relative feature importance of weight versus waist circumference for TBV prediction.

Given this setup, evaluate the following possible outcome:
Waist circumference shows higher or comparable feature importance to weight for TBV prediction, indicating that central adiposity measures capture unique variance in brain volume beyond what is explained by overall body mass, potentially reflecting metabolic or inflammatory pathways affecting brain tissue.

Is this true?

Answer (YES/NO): NO